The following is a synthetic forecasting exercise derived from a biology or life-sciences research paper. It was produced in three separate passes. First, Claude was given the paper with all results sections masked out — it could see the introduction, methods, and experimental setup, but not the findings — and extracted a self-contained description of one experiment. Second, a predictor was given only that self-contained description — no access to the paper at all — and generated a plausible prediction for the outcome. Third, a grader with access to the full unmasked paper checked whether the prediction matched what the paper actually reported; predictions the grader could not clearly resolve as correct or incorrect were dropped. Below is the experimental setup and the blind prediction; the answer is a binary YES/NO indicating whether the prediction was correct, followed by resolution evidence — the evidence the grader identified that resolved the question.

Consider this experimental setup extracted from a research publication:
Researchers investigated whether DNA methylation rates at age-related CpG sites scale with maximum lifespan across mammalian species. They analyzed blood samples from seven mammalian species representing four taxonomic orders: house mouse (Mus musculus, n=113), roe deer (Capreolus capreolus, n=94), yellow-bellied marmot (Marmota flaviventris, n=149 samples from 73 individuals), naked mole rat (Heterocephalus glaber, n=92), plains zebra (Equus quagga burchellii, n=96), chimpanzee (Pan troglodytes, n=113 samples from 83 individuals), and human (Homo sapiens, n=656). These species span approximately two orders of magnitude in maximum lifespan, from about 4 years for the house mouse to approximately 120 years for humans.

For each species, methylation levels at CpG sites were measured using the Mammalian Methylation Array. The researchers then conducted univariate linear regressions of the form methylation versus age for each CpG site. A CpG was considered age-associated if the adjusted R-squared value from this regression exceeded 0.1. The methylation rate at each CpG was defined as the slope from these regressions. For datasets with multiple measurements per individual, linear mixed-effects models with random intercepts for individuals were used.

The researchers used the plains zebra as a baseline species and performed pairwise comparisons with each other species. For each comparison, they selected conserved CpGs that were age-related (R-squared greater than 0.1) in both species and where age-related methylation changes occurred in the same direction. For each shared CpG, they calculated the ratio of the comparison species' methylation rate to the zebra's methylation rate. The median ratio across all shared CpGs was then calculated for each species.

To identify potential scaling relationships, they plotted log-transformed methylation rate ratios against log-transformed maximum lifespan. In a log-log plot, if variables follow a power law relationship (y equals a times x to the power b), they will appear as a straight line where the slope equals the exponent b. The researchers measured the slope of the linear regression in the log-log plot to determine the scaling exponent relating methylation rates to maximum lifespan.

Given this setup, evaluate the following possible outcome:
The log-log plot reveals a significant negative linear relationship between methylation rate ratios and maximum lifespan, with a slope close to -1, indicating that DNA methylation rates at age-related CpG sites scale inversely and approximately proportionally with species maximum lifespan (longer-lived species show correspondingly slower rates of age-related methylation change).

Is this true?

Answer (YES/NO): YES